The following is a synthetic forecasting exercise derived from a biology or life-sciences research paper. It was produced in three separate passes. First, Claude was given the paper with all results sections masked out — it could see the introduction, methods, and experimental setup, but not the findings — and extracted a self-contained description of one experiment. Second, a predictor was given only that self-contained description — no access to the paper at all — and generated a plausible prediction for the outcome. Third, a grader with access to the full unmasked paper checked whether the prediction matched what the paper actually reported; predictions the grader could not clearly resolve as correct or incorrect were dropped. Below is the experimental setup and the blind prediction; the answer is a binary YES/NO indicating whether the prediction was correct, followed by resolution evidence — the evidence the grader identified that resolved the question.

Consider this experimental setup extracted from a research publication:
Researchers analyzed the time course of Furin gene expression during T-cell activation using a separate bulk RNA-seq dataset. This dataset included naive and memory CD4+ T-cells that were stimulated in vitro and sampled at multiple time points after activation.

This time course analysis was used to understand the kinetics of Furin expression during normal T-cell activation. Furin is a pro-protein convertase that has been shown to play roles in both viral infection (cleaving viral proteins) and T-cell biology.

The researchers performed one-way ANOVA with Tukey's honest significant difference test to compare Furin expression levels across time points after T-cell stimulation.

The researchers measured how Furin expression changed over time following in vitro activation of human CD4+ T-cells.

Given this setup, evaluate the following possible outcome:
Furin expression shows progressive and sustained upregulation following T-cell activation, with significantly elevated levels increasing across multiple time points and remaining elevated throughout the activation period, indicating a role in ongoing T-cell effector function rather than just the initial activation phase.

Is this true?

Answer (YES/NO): NO